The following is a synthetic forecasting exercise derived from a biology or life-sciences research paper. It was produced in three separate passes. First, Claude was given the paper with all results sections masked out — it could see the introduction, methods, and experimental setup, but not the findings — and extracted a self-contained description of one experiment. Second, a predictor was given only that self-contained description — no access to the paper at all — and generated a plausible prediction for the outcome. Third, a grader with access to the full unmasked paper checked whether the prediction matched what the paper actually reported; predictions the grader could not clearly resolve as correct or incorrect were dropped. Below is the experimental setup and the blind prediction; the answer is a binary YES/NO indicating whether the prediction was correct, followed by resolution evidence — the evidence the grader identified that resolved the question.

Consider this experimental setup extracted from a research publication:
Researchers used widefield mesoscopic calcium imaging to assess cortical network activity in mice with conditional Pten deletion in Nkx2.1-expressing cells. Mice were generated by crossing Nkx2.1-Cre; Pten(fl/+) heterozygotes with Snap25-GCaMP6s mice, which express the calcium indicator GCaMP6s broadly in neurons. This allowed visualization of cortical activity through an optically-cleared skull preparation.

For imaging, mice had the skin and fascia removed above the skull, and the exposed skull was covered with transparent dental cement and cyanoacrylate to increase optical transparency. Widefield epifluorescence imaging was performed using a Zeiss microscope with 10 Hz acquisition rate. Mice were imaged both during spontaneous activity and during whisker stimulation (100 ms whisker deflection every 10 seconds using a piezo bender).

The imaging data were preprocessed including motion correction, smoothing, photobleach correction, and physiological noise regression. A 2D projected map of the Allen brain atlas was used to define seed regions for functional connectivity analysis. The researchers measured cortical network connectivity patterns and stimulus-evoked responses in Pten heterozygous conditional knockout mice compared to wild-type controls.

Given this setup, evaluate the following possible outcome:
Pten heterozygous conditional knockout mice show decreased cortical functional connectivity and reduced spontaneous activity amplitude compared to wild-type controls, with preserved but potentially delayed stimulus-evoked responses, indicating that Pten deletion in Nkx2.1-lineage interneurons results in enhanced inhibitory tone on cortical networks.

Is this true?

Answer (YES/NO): NO